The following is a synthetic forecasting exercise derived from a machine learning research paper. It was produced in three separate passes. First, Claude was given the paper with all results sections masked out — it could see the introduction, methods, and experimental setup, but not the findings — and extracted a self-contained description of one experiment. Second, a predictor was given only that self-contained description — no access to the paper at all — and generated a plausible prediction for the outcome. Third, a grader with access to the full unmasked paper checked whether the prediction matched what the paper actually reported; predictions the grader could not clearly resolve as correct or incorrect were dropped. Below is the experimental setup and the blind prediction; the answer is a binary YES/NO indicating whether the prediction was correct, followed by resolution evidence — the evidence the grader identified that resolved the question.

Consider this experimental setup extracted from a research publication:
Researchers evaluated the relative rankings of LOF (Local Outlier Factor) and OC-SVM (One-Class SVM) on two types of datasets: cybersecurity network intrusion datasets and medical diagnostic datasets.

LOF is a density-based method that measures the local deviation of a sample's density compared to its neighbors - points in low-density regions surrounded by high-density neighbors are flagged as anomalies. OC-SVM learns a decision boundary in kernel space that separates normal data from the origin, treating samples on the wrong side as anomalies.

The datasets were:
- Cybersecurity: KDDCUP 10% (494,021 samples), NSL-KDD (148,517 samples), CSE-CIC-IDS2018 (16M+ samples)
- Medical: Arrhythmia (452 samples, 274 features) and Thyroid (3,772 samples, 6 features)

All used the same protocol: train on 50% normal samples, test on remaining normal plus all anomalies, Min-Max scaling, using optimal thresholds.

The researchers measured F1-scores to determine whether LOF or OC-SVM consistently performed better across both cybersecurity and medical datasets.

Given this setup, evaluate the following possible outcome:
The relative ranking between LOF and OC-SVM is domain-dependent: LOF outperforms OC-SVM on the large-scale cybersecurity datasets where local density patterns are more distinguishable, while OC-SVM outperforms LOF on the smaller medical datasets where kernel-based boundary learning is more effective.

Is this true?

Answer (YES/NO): NO